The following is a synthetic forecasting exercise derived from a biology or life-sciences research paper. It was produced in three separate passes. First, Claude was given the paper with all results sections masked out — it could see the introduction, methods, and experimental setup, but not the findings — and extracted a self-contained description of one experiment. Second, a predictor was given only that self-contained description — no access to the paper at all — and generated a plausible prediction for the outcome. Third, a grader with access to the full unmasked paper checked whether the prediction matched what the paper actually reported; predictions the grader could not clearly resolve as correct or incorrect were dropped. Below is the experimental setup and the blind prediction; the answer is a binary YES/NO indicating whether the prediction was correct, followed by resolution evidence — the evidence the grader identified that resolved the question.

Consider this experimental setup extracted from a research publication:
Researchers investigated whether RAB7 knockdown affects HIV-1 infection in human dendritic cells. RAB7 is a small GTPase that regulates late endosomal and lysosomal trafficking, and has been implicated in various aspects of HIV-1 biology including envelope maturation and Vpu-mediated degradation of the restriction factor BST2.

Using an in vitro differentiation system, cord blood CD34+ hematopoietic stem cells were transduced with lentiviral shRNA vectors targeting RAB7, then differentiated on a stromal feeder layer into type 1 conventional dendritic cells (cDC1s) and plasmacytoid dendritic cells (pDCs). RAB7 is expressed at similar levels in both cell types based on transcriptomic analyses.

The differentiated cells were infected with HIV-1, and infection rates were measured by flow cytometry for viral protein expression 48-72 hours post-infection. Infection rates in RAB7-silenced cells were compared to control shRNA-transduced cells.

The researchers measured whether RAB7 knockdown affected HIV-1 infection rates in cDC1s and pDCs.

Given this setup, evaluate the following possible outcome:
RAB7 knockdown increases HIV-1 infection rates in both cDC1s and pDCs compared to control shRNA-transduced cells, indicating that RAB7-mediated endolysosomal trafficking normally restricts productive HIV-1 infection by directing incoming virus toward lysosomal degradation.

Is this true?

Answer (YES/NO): YES